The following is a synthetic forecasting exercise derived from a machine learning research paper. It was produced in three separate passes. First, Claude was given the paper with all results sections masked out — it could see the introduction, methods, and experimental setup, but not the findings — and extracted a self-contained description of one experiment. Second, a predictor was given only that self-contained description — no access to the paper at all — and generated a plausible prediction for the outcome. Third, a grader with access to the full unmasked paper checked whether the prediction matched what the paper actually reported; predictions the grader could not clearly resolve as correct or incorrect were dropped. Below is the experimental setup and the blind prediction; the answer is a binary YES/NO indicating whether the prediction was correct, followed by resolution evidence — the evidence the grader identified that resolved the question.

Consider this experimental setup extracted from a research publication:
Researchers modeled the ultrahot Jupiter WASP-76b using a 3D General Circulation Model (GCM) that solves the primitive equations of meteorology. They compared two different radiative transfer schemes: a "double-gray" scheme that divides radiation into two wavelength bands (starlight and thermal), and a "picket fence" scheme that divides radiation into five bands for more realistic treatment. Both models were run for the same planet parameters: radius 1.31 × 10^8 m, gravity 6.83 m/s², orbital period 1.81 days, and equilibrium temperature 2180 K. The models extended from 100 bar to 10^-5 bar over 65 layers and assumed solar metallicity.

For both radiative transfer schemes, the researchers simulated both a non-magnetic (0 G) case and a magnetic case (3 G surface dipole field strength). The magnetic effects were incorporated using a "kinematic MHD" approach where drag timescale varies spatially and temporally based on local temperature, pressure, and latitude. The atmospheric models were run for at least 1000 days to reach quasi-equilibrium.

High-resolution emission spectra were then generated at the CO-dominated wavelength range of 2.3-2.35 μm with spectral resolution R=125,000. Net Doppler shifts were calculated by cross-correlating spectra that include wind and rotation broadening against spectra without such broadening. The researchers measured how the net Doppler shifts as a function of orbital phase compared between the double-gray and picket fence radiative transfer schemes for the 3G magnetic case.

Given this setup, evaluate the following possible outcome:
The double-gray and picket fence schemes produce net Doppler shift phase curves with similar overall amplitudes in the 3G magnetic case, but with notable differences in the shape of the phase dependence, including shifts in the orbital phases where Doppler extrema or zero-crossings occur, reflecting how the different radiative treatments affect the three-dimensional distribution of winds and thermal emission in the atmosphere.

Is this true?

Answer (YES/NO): NO